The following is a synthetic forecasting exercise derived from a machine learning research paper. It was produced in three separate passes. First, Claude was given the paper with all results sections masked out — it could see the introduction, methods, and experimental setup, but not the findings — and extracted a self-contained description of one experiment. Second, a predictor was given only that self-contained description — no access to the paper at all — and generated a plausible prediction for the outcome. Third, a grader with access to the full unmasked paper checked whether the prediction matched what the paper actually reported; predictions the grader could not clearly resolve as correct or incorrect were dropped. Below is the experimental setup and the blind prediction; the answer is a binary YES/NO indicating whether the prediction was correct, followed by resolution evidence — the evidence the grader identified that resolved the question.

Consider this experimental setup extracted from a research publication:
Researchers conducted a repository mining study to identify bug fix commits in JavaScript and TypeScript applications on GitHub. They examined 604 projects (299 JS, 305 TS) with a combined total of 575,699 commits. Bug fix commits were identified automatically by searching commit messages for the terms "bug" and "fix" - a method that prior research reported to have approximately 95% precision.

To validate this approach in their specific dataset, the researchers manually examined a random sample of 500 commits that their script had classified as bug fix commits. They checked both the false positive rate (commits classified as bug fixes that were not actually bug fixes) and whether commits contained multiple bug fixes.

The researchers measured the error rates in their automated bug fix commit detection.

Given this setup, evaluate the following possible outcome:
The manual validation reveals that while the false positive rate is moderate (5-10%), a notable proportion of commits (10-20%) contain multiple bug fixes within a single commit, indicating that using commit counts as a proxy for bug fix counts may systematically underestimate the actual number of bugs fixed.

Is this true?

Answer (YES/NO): NO